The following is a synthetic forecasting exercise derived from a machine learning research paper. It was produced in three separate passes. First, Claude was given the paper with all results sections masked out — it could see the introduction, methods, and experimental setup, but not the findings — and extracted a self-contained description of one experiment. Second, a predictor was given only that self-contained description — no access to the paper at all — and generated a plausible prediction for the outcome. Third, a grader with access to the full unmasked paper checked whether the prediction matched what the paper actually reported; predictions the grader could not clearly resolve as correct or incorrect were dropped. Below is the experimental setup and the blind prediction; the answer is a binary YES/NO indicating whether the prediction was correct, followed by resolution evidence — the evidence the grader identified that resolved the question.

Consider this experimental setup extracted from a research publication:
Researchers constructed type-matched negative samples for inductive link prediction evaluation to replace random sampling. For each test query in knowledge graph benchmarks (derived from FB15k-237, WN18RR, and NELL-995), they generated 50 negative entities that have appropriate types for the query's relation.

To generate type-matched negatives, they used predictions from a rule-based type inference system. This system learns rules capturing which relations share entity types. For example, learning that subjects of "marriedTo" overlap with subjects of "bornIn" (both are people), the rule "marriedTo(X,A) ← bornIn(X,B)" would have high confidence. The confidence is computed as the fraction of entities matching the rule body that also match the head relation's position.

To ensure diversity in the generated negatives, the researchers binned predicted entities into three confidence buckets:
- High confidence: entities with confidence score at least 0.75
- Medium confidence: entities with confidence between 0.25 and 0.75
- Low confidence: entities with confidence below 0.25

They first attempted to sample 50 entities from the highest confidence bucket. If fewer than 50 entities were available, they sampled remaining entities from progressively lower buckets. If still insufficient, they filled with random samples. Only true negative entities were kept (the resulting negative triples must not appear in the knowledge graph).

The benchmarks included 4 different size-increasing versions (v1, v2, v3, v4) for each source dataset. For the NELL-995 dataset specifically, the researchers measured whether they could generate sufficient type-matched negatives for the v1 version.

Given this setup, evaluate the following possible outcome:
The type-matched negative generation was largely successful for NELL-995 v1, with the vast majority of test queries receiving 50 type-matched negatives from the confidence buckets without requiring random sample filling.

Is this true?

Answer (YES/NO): NO